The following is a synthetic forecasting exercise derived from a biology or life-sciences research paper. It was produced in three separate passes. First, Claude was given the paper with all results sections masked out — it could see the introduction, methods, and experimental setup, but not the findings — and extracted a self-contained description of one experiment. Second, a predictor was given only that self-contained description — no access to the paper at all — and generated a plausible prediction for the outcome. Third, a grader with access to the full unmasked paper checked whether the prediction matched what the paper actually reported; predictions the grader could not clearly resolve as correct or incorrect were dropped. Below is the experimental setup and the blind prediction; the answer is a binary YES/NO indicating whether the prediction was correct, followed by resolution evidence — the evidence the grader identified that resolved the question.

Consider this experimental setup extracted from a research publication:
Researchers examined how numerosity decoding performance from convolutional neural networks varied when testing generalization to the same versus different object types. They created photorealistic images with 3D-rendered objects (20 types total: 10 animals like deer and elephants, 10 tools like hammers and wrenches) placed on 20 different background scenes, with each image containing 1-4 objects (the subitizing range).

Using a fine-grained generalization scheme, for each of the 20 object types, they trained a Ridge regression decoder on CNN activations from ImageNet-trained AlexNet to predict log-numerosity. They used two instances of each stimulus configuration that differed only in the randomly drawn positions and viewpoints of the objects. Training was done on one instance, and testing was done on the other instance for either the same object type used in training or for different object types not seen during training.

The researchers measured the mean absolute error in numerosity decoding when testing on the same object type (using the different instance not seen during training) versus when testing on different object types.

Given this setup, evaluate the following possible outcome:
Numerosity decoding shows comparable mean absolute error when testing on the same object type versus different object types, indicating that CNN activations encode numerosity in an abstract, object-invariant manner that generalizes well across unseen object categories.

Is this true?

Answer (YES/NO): NO